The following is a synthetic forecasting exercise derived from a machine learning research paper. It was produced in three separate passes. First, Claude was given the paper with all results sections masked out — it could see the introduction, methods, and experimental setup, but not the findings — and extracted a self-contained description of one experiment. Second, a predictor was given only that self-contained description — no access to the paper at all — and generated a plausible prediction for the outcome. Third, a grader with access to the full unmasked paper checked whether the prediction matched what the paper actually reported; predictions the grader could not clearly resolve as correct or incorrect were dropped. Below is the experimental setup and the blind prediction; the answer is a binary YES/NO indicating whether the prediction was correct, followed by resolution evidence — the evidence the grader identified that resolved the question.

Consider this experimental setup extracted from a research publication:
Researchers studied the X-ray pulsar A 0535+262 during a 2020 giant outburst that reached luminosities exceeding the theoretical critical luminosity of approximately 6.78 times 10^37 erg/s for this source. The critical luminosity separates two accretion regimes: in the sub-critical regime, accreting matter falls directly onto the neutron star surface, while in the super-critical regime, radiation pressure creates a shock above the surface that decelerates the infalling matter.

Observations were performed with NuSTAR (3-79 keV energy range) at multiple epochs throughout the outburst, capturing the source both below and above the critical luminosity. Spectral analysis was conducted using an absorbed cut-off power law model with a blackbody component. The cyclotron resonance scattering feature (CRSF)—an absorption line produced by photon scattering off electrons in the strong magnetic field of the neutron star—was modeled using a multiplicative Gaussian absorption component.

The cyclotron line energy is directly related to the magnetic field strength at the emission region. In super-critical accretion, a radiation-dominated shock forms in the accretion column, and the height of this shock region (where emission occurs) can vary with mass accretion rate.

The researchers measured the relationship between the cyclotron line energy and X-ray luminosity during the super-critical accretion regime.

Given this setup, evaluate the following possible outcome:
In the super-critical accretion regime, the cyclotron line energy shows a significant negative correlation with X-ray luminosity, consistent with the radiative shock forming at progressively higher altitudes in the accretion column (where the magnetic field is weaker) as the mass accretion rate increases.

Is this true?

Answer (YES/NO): YES